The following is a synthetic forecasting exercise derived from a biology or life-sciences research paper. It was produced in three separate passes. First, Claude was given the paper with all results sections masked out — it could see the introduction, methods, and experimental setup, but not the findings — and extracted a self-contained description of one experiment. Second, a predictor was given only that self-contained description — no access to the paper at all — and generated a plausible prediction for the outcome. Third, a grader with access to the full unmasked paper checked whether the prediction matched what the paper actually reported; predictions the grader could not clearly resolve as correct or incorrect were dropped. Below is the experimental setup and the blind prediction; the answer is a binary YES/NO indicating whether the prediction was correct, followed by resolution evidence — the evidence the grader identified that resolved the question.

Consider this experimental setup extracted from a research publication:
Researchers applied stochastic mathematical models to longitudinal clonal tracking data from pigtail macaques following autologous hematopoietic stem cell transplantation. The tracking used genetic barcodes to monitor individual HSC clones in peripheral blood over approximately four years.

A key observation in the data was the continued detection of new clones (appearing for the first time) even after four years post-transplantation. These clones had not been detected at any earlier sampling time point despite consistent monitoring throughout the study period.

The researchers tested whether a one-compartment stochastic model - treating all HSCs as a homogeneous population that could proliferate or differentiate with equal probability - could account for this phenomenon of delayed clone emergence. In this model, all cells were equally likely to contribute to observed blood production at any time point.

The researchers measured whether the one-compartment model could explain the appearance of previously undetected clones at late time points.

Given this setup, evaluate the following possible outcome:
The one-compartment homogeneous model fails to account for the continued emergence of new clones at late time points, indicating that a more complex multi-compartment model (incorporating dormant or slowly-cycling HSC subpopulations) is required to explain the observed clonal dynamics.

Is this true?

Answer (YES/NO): YES